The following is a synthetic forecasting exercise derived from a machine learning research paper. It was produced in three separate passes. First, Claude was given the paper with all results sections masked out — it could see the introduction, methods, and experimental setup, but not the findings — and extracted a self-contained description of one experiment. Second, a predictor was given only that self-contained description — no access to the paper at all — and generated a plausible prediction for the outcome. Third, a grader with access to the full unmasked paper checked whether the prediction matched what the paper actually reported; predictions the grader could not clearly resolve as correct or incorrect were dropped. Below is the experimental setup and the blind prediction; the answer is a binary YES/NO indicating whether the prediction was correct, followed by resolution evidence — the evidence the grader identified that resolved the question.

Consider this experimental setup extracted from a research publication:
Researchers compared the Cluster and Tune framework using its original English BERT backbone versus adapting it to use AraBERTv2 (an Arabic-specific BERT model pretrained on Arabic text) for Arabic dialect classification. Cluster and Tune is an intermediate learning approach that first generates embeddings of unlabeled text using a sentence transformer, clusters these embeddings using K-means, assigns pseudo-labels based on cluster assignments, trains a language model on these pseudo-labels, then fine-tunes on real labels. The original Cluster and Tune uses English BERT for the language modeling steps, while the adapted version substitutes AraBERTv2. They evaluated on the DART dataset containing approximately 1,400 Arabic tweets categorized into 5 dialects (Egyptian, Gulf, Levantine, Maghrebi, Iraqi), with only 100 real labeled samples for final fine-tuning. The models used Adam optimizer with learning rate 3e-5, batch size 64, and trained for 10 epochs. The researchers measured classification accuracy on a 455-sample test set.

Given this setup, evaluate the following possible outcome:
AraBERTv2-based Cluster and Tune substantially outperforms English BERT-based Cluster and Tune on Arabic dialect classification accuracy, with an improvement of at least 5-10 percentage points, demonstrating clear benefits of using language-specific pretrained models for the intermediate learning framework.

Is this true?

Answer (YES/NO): YES